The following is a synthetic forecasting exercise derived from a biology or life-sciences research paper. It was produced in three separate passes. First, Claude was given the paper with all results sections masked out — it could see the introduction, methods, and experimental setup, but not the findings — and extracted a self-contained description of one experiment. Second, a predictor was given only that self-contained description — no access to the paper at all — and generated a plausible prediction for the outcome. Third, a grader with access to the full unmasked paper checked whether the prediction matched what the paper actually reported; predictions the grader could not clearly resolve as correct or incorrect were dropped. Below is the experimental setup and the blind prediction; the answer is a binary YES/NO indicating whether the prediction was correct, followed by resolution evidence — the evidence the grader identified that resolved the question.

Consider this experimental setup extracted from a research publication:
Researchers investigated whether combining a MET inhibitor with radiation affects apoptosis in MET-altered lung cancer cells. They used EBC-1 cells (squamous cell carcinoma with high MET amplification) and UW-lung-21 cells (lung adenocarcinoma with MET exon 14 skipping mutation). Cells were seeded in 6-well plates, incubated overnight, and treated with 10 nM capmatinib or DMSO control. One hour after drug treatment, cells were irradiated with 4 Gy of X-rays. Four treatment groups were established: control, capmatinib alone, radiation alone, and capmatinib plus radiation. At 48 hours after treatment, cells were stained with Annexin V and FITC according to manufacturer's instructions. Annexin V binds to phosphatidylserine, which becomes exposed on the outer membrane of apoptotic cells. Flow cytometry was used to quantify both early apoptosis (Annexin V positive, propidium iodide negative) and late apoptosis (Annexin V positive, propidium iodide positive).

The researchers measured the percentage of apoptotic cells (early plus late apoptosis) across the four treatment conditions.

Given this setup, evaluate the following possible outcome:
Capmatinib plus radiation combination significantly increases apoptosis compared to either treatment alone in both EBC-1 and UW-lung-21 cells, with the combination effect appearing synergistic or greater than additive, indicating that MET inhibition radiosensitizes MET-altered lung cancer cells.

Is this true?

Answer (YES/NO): NO